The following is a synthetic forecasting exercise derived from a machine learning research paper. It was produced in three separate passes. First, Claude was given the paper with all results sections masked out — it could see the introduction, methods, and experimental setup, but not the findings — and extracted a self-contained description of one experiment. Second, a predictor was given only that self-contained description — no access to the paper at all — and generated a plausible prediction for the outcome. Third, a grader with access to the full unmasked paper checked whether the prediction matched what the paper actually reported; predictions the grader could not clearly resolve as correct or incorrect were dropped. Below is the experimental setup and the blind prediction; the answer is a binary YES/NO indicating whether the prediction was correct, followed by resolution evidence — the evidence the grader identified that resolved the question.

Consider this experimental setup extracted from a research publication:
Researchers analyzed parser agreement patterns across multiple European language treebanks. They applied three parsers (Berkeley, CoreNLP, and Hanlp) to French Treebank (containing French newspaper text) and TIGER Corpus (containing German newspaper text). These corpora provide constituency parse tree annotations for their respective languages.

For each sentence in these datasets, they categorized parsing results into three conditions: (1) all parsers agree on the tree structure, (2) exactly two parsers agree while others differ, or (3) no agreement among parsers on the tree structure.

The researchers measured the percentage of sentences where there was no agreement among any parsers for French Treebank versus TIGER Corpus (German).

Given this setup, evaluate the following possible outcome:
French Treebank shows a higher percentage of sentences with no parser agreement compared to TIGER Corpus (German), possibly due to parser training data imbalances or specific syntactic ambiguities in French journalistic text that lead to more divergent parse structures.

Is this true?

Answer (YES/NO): NO